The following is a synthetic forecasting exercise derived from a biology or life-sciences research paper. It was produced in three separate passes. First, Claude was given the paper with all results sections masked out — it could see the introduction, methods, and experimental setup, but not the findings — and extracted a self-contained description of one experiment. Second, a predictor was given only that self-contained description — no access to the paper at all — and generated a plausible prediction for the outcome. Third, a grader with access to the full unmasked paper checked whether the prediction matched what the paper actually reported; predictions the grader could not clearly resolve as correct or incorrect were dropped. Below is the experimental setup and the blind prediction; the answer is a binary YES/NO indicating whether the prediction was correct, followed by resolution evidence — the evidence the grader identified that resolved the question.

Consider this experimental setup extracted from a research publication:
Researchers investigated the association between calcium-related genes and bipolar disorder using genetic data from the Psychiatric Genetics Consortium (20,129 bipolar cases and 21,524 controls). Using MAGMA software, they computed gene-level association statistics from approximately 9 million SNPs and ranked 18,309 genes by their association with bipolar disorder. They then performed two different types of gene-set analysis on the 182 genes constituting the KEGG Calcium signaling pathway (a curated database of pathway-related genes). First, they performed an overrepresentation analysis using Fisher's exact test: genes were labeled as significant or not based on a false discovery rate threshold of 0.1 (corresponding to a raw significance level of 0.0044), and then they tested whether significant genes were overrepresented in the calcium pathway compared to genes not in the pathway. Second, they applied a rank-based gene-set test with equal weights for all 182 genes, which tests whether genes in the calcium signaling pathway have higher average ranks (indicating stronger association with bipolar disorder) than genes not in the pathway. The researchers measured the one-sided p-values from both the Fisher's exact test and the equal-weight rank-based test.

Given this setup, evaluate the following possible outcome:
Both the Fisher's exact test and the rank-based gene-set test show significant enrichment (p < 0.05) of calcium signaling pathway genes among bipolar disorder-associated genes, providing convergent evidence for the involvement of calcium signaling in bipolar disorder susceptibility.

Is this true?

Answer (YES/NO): NO